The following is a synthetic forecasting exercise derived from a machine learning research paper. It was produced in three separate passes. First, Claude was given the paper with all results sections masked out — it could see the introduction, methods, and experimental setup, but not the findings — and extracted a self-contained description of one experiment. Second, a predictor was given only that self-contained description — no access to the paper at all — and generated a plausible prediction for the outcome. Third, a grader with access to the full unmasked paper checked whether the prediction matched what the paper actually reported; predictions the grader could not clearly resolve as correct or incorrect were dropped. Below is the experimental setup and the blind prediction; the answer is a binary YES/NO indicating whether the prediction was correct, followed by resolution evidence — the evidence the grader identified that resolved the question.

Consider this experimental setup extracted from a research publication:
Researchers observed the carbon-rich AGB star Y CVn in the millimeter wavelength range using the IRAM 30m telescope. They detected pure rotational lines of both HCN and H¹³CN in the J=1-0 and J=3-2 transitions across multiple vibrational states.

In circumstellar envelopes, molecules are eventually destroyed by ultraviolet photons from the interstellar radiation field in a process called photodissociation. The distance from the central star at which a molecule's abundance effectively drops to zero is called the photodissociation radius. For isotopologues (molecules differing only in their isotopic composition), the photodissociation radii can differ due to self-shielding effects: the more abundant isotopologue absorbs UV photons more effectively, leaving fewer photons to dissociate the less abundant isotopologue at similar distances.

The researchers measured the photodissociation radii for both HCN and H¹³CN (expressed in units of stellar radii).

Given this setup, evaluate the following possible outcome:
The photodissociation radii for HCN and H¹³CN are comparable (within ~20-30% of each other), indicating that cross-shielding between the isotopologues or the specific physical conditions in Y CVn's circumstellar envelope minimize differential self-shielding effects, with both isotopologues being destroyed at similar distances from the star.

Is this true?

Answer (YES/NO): YES